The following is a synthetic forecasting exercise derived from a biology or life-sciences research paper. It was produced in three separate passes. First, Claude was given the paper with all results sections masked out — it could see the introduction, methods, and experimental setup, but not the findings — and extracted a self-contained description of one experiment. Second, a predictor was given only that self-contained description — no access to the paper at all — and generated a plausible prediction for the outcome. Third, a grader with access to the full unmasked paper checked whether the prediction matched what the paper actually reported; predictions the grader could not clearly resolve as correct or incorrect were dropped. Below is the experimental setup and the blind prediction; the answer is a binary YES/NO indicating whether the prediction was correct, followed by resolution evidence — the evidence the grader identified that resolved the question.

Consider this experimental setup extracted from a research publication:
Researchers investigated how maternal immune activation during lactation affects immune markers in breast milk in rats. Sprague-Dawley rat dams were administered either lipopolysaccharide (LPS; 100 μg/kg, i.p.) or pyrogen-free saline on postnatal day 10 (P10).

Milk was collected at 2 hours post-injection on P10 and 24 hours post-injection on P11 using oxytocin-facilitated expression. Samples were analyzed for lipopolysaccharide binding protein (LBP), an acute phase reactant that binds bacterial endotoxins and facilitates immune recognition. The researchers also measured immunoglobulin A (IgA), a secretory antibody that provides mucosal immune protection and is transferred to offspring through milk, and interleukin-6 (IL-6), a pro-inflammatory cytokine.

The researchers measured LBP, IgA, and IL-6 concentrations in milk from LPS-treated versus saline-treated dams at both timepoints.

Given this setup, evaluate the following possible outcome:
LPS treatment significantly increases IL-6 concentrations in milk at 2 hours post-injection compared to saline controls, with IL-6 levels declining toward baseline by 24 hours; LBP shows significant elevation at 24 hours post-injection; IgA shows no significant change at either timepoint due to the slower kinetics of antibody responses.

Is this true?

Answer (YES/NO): NO